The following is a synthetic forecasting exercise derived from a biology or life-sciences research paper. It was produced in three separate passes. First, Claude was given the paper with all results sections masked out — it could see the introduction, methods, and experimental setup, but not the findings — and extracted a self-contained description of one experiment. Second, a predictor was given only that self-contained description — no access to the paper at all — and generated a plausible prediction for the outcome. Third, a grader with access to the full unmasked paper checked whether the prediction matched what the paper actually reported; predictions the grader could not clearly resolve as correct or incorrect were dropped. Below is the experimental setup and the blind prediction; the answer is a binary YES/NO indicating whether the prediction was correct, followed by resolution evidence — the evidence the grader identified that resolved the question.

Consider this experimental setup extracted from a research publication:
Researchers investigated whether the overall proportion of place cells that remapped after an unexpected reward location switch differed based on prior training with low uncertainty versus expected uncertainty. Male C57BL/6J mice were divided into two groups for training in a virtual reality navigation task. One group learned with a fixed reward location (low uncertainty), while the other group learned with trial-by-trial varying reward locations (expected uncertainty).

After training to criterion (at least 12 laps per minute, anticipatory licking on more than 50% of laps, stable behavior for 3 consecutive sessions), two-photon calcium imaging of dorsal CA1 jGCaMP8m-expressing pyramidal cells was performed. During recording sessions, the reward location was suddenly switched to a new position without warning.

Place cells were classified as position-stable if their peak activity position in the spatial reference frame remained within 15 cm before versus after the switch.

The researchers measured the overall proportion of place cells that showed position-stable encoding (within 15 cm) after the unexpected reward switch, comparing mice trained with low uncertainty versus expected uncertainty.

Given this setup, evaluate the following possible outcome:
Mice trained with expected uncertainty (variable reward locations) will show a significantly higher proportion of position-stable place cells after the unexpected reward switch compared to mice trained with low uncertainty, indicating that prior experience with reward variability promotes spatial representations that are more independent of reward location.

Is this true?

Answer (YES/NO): NO